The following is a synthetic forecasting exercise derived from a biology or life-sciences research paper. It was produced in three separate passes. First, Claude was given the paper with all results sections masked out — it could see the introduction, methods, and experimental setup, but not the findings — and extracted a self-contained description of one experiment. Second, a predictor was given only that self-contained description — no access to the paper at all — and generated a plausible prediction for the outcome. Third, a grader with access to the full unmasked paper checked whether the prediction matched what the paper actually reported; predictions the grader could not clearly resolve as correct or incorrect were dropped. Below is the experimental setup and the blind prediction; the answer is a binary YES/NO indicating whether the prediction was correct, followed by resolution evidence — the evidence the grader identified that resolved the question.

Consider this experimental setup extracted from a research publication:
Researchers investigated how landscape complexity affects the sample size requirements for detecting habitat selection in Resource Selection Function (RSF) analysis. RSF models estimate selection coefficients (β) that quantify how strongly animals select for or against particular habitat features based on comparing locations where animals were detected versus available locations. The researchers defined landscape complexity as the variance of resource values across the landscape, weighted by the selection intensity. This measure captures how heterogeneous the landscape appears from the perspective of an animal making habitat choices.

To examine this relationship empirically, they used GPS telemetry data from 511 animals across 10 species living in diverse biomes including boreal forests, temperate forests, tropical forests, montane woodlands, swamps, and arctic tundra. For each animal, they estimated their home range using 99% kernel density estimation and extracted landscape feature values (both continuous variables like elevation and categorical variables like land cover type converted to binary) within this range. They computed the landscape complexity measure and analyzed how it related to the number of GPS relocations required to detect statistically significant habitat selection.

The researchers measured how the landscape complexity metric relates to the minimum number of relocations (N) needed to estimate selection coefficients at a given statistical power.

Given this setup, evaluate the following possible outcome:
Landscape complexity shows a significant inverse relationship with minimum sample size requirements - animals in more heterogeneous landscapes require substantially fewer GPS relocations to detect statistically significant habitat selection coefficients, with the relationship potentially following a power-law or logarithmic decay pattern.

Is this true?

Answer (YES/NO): YES